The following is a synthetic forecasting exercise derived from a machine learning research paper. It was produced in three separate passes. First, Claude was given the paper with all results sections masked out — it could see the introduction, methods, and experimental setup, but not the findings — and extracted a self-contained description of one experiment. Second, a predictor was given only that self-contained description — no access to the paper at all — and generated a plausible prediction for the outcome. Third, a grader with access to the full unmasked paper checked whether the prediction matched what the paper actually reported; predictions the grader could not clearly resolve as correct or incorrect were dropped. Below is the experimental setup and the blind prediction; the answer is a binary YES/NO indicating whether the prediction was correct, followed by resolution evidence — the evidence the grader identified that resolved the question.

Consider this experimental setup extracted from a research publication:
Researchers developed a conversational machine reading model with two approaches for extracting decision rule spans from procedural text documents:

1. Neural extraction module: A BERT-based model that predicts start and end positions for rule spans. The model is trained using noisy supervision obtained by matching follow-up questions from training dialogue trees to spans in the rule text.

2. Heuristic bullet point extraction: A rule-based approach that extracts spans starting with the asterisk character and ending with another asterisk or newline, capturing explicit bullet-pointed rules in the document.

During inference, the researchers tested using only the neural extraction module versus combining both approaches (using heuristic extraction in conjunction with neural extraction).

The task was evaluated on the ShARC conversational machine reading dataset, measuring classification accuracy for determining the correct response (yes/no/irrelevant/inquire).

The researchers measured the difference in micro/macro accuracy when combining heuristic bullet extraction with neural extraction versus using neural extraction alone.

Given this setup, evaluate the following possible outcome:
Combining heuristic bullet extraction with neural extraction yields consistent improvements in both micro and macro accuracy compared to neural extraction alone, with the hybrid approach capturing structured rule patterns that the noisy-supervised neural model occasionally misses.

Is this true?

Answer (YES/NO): YES